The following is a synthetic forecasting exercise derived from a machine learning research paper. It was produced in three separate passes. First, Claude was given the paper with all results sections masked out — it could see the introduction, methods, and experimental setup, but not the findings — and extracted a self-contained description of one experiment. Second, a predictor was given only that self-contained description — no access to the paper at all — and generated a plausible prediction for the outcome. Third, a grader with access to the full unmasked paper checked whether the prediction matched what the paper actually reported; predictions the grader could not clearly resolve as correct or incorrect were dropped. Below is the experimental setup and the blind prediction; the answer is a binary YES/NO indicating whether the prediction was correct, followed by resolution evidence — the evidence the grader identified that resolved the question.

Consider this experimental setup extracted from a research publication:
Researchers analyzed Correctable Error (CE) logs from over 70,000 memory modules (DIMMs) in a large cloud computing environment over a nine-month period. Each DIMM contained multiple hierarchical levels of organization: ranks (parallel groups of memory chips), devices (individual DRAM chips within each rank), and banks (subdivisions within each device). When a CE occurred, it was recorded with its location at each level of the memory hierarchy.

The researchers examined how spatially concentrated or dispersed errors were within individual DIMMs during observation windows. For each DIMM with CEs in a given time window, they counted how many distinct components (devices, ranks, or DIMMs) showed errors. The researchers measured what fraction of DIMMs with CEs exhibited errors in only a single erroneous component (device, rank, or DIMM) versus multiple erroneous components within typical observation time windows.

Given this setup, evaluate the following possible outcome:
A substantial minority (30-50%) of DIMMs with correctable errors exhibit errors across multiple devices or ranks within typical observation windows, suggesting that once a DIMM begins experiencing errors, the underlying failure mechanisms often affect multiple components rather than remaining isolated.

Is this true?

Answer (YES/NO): NO